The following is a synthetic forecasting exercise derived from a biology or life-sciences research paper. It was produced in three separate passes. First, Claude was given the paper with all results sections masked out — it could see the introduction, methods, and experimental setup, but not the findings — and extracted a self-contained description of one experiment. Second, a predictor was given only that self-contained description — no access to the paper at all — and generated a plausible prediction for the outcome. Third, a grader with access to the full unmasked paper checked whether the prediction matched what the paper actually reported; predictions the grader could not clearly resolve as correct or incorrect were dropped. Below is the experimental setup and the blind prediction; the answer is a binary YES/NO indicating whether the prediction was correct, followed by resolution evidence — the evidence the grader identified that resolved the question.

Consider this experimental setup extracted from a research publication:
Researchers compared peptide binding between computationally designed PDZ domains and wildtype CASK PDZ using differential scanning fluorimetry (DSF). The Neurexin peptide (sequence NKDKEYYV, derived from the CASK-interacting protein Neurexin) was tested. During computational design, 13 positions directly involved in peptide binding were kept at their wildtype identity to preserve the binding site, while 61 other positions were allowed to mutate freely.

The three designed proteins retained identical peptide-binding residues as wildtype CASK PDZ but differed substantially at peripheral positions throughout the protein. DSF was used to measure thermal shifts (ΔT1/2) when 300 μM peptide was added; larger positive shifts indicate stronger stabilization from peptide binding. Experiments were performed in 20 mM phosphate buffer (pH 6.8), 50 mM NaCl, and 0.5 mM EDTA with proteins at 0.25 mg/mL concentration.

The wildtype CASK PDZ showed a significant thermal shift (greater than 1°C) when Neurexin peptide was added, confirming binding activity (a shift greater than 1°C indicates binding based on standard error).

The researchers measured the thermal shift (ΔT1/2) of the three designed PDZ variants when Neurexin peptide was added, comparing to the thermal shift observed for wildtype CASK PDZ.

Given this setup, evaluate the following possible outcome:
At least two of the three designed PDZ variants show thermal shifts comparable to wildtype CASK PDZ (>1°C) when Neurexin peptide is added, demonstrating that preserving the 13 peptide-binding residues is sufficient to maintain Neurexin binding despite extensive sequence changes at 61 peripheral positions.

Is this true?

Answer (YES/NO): YES